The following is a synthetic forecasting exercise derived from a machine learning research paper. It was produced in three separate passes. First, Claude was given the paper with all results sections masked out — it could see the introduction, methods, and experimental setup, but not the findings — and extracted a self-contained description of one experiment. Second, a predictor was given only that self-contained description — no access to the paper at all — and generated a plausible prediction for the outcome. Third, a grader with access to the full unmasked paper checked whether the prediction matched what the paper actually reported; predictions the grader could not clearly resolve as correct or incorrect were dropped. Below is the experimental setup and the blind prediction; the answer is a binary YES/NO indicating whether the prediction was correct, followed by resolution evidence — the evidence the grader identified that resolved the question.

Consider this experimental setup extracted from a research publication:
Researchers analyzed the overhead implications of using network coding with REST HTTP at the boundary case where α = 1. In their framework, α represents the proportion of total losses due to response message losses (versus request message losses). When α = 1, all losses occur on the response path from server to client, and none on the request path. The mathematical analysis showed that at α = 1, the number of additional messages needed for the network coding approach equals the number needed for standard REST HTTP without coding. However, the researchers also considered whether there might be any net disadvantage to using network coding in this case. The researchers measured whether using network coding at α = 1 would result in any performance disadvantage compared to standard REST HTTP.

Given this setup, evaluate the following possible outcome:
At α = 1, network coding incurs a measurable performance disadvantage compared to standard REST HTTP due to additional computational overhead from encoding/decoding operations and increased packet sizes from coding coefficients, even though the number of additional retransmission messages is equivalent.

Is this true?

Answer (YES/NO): YES